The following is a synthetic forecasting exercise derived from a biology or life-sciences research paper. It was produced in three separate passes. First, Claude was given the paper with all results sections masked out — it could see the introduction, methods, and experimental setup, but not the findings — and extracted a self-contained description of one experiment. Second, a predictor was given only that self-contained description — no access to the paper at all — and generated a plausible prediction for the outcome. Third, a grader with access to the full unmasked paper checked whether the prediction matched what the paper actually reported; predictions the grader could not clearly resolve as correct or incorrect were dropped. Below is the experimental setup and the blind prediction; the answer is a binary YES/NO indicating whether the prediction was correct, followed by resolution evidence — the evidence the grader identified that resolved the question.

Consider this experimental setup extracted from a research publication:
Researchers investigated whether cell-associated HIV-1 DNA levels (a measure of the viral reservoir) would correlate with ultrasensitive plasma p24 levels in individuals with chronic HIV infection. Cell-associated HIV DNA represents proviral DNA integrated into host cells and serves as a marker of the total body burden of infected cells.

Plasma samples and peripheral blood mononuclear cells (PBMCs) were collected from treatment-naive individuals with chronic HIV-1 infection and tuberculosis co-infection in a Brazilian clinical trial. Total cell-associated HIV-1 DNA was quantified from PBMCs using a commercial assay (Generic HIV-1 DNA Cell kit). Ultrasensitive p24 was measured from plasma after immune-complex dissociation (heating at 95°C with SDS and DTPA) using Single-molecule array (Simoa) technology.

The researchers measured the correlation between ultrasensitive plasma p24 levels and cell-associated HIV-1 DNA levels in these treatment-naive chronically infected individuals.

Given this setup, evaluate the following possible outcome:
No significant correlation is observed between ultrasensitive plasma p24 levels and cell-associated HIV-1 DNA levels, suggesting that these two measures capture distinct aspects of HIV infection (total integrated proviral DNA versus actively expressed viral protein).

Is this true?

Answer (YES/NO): NO